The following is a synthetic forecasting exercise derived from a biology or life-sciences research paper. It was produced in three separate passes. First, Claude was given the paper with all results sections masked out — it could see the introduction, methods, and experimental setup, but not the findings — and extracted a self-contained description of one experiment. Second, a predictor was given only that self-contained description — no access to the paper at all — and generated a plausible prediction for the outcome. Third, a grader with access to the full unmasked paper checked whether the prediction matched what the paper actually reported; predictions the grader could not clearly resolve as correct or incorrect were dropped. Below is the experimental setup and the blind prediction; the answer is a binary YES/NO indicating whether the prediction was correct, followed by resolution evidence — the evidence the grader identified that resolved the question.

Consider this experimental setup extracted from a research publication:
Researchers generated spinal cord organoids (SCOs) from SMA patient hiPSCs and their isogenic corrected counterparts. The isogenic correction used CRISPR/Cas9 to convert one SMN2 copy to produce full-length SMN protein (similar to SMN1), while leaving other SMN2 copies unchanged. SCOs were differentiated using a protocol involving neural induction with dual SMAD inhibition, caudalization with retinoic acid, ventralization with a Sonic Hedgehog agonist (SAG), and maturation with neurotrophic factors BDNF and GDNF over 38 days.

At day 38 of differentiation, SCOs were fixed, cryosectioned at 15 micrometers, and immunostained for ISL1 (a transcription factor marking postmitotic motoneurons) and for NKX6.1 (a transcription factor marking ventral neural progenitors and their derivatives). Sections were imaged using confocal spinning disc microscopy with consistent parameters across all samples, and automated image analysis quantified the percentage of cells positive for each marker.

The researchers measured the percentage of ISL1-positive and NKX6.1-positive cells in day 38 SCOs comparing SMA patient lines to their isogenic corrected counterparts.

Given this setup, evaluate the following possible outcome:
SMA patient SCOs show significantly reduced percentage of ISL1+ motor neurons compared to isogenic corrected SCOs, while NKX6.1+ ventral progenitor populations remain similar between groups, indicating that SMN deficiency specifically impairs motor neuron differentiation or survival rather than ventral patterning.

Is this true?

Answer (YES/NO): NO